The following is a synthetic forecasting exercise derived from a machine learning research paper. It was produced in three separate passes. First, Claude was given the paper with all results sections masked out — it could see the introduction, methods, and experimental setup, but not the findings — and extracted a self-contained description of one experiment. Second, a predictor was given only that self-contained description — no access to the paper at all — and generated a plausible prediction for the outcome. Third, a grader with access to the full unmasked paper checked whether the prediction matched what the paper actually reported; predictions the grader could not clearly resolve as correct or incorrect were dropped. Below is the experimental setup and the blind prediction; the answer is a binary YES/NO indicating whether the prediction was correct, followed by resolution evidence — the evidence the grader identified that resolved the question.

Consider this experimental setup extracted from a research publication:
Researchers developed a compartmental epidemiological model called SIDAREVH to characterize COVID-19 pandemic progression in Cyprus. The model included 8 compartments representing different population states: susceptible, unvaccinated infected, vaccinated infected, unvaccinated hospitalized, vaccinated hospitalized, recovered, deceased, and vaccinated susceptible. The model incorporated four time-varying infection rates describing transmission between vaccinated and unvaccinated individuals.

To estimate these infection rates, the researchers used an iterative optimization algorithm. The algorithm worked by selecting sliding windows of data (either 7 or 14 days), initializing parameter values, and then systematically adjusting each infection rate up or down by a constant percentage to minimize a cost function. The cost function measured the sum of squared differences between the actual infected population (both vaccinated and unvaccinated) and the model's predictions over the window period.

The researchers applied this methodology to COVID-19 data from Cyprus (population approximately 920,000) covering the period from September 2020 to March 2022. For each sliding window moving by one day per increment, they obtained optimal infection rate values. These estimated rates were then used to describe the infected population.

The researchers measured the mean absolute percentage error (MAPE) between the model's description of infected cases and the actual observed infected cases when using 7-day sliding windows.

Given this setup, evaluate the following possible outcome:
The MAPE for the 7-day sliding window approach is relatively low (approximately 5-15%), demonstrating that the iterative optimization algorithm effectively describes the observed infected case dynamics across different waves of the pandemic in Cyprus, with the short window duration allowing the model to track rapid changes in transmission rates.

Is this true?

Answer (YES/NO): NO